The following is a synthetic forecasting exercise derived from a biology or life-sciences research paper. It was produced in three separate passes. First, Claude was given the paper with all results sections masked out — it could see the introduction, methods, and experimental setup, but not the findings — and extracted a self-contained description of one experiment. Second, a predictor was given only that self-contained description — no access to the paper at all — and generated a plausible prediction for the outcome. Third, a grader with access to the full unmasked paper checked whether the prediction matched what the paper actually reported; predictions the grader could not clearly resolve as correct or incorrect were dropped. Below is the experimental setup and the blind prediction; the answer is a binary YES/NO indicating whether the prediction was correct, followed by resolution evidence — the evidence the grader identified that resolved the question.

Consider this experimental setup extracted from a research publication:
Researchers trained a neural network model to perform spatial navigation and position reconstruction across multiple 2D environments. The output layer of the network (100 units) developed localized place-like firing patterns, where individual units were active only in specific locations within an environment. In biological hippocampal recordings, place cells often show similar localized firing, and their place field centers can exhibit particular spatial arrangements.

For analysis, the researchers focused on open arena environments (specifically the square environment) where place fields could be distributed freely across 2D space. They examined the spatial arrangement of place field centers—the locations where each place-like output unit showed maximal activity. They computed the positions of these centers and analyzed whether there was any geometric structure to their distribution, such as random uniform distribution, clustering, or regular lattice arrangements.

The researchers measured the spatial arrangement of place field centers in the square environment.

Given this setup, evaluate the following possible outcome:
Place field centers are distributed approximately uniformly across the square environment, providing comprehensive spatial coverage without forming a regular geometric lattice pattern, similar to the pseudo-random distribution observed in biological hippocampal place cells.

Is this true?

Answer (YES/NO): NO